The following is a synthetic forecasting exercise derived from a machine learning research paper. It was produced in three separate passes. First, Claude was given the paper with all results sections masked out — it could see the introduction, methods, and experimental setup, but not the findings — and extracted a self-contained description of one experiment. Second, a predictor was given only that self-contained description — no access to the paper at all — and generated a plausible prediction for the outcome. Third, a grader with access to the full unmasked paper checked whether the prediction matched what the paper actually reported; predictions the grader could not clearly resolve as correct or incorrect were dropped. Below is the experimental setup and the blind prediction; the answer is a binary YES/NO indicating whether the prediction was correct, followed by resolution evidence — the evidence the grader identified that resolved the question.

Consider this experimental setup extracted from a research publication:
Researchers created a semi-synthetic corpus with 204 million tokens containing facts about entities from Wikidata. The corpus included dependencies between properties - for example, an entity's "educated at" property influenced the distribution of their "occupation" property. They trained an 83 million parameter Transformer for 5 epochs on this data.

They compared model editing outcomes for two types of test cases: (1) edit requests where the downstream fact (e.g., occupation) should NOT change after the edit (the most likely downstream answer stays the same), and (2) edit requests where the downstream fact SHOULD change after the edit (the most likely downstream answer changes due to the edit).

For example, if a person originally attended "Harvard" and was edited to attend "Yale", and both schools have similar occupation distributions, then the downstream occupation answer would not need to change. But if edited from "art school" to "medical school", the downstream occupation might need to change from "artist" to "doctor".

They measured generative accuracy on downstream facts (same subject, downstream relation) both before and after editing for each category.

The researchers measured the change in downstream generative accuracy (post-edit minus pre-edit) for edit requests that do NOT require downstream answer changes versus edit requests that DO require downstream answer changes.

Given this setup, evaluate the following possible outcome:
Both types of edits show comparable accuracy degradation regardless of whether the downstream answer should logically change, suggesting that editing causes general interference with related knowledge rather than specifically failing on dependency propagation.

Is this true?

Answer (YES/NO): NO